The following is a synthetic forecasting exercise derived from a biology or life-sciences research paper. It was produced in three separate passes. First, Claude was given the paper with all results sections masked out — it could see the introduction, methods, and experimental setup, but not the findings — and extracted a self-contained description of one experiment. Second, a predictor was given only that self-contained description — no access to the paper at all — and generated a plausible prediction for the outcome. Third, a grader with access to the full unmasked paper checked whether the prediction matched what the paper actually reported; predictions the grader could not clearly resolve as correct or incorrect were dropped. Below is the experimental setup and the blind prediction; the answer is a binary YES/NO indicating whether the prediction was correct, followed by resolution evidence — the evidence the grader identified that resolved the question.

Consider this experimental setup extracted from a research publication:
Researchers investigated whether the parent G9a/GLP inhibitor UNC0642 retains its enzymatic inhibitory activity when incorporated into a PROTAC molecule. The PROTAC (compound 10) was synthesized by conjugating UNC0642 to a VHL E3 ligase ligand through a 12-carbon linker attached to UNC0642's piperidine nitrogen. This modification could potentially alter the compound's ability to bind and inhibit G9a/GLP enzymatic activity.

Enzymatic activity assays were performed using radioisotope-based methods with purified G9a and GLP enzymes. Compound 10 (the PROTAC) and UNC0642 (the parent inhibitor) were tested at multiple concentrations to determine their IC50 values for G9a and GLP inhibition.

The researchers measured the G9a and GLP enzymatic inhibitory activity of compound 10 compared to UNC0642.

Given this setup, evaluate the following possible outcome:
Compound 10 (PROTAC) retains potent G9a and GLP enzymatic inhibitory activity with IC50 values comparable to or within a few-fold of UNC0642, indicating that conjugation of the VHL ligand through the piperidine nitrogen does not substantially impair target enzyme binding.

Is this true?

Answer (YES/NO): YES